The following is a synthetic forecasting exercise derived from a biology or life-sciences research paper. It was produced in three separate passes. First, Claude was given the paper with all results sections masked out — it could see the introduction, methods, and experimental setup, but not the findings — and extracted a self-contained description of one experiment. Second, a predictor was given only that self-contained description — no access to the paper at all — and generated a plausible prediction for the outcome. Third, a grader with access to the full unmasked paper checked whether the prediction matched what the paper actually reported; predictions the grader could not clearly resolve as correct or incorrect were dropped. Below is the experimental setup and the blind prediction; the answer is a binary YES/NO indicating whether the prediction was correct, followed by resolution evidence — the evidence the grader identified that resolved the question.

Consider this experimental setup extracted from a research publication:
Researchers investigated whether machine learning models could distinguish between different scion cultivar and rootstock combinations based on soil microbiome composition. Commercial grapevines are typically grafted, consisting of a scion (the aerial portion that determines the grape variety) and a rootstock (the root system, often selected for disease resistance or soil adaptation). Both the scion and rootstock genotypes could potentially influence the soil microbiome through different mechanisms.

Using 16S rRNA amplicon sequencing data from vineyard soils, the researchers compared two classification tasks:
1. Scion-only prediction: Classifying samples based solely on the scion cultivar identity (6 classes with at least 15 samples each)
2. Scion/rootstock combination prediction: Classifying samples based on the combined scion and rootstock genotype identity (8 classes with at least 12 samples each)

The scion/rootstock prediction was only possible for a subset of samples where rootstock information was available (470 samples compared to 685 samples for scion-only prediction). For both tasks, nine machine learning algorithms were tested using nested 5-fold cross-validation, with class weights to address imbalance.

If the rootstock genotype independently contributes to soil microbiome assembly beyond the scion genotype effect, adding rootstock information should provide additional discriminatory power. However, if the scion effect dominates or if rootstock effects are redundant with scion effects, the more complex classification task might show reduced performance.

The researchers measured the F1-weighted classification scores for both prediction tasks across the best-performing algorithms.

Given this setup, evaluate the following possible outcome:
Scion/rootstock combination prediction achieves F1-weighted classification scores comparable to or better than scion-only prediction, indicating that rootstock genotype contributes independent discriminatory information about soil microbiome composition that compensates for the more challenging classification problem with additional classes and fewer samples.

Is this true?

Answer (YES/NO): YES